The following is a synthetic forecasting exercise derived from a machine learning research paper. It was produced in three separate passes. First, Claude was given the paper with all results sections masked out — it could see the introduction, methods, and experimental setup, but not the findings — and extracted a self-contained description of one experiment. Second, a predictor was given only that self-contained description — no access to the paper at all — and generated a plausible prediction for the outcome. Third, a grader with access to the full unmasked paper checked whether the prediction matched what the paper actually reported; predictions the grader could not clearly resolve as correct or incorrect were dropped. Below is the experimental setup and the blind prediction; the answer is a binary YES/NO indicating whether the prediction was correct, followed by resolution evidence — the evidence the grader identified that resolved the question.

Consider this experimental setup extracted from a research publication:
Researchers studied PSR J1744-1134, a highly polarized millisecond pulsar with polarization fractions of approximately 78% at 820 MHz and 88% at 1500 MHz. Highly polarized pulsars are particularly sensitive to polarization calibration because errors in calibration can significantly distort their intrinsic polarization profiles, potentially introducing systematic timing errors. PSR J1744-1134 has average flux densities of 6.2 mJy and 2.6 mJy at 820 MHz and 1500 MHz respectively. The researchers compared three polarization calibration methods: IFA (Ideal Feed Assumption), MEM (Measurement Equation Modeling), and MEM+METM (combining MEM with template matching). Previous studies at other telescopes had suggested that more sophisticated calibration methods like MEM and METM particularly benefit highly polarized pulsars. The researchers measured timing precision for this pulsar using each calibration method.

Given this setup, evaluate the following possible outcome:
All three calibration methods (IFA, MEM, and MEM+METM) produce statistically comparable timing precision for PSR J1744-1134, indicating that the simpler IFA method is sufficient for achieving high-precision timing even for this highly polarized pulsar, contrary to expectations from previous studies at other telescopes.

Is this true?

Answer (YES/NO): NO